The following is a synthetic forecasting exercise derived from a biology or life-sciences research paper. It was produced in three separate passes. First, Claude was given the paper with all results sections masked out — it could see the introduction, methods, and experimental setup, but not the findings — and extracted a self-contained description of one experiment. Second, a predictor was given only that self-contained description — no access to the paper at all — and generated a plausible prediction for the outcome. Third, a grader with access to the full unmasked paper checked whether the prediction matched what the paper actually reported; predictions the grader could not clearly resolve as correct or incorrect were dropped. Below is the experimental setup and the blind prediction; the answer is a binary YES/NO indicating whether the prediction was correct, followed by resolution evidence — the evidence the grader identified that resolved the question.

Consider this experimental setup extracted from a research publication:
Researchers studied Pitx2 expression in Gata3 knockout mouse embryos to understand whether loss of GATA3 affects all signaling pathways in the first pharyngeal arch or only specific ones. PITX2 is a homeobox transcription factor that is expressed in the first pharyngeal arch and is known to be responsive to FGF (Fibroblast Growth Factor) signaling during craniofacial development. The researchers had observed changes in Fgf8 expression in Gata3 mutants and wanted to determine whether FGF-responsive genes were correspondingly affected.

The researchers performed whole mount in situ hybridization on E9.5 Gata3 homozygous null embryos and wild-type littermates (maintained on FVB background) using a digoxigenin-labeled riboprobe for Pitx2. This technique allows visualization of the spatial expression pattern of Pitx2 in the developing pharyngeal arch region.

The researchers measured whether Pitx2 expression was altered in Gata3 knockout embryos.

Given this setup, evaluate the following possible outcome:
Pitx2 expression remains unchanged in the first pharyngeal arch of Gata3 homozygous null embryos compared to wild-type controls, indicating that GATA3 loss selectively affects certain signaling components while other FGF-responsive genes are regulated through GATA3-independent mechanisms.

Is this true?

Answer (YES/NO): YES